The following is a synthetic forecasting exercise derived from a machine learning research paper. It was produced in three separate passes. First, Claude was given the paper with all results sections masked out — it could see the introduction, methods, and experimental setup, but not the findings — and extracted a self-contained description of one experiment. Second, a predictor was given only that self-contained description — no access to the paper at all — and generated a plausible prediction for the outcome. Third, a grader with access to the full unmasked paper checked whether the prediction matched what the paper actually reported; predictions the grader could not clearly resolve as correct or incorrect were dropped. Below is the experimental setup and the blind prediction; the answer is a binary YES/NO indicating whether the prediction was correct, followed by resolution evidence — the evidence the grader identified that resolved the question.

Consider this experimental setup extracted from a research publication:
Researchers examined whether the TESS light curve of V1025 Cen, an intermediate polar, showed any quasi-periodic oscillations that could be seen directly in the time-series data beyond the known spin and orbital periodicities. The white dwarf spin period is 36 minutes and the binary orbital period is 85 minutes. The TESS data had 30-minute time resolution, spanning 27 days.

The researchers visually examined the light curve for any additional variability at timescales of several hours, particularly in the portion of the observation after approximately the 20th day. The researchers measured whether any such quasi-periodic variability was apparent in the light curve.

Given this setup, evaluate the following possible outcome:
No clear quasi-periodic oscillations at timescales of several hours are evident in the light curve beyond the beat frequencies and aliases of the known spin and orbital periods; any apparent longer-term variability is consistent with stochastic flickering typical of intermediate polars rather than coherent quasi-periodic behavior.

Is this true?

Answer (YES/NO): NO